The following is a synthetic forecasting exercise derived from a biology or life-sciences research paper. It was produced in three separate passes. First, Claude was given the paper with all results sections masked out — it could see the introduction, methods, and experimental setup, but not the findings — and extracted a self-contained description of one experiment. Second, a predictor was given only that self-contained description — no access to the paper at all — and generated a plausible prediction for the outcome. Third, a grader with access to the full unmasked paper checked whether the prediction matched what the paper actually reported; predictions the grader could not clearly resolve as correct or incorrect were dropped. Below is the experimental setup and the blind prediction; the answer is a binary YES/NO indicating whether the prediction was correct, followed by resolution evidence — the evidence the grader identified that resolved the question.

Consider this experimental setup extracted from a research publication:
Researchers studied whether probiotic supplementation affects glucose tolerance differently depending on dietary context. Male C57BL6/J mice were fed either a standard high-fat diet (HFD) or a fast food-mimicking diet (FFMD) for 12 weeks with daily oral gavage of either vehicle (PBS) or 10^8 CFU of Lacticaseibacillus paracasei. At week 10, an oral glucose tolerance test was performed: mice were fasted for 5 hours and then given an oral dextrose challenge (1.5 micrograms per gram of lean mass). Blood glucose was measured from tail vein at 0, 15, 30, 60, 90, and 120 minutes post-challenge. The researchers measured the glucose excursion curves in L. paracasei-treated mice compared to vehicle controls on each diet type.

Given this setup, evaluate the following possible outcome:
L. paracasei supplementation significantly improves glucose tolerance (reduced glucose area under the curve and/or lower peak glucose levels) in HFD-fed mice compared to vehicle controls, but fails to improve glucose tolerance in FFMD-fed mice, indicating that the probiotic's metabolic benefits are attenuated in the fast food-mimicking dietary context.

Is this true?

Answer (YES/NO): NO